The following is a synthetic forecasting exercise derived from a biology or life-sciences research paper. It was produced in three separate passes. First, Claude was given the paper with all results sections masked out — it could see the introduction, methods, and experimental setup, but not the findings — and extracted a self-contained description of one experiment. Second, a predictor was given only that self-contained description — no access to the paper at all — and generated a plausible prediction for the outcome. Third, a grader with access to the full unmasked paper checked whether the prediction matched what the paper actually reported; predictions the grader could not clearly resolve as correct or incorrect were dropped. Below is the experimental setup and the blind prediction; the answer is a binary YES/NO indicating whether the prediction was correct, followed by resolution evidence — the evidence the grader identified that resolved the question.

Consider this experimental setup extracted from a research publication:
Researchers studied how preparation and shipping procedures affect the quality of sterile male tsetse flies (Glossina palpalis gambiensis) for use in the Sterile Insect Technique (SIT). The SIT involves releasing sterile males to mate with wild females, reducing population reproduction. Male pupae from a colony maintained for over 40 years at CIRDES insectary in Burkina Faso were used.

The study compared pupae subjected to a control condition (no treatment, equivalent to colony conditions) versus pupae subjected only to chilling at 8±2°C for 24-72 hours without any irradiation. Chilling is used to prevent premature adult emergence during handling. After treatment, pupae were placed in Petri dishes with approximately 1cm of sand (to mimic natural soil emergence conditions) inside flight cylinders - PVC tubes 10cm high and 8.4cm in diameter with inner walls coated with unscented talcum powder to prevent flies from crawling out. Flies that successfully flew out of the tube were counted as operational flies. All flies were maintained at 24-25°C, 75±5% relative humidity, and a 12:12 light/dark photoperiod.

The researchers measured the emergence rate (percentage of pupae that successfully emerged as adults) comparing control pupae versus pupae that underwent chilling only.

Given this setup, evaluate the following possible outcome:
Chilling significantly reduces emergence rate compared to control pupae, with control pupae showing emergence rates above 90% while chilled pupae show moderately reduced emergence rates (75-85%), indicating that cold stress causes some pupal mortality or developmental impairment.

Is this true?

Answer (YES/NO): NO